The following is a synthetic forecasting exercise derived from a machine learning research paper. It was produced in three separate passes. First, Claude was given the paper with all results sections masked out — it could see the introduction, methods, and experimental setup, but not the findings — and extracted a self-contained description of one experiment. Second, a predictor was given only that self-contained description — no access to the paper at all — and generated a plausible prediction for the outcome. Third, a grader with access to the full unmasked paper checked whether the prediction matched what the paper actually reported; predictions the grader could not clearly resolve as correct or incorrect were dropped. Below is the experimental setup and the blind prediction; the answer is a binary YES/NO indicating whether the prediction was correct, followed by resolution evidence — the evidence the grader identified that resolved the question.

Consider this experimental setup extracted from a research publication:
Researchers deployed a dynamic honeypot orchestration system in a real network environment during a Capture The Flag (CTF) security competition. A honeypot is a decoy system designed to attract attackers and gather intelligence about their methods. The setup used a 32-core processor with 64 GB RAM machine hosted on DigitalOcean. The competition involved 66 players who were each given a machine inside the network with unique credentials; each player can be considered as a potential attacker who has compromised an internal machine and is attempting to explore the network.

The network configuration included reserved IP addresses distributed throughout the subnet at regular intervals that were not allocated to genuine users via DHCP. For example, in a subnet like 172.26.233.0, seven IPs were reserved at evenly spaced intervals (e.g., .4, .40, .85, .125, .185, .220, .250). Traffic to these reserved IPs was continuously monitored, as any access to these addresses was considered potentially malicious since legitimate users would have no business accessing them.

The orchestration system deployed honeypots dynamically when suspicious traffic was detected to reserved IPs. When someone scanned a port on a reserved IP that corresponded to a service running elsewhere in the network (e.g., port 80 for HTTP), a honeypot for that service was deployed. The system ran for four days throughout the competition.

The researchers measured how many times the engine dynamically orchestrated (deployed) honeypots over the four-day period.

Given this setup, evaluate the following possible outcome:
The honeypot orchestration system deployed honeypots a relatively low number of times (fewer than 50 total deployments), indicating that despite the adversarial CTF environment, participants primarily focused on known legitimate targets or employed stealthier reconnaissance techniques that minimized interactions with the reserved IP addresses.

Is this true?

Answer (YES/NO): YES